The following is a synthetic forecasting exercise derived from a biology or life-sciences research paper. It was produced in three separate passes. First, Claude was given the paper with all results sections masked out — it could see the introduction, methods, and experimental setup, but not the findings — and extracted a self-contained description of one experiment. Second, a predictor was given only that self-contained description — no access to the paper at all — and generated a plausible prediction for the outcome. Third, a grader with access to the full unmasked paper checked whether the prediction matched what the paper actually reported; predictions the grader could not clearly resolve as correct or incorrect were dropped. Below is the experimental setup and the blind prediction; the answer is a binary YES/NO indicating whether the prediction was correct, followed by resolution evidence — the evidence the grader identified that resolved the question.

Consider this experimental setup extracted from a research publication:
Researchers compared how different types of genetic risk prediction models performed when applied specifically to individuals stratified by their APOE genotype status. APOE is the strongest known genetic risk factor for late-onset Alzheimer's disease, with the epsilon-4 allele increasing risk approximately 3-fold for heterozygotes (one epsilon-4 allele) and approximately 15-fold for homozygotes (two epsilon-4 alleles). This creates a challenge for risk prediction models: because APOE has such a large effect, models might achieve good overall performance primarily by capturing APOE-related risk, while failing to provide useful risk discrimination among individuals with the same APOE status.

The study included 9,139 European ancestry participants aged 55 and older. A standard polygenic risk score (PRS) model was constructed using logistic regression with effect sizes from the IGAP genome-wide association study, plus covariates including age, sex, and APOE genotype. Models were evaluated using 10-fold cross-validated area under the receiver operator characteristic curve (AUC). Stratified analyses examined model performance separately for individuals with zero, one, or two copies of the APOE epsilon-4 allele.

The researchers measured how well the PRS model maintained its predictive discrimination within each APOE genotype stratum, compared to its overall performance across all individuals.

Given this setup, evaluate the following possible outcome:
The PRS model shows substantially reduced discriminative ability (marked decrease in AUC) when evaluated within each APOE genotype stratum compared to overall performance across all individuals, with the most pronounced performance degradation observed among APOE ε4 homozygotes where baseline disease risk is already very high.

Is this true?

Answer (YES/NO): NO